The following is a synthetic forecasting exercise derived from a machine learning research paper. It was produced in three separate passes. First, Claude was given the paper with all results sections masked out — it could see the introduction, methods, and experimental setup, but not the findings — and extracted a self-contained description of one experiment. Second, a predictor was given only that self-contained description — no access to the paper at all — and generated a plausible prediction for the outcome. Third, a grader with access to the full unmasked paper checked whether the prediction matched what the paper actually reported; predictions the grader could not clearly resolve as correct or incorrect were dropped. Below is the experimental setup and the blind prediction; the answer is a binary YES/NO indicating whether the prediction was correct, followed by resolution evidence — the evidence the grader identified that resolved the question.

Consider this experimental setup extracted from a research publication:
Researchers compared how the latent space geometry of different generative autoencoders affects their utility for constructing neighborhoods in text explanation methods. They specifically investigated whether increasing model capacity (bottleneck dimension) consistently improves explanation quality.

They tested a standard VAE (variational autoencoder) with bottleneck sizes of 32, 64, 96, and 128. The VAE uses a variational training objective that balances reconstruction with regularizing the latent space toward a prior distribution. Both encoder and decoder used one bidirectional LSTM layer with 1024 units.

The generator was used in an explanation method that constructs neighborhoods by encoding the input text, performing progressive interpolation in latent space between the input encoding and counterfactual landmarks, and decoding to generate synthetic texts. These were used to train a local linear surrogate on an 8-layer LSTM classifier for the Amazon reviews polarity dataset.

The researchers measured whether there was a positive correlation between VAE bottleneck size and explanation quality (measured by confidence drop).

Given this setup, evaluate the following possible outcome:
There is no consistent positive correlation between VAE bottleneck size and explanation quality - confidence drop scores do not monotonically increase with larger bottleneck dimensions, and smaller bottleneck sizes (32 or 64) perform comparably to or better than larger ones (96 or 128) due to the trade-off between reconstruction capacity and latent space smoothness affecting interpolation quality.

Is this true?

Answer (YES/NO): NO